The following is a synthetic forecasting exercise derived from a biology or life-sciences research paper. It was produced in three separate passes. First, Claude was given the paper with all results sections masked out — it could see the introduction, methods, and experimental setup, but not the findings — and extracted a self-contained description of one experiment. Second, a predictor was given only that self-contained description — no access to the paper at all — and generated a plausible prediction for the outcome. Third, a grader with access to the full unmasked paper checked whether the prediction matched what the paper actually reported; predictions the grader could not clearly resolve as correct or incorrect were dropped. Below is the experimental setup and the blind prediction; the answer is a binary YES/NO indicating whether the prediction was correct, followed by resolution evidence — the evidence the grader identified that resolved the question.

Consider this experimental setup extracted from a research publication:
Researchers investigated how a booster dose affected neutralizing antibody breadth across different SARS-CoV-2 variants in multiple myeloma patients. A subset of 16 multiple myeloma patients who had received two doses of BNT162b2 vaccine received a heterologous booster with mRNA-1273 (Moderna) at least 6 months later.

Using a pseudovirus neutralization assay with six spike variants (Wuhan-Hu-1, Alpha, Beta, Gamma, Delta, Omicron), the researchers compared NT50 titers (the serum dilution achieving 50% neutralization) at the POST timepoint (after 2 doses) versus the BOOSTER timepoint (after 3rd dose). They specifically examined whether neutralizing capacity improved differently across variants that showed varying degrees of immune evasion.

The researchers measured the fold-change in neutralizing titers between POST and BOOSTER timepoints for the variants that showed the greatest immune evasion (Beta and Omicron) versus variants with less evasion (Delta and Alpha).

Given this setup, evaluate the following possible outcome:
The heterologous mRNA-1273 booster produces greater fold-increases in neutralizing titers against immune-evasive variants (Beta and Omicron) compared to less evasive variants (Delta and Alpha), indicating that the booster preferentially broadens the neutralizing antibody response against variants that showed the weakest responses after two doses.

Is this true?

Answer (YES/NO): NO